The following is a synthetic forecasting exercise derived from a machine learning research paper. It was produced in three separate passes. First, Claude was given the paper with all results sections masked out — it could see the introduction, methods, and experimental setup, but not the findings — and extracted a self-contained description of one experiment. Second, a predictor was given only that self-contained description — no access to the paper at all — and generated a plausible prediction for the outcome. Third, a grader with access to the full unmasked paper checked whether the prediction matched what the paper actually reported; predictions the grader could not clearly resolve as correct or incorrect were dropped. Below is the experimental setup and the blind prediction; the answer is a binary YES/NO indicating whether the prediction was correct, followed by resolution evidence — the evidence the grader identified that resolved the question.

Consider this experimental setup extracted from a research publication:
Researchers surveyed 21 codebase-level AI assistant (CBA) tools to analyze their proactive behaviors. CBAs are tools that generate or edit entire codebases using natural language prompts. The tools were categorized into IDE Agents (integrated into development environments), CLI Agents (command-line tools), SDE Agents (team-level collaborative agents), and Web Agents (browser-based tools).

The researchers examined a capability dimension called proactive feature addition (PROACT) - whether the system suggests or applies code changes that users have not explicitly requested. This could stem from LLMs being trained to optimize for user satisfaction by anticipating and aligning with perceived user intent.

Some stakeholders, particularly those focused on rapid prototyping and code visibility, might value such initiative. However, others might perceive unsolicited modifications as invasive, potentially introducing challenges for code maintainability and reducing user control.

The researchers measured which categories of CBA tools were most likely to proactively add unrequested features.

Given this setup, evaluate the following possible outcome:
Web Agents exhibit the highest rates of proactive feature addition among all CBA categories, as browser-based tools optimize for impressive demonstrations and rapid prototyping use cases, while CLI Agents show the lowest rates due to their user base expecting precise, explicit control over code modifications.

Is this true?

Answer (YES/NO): NO